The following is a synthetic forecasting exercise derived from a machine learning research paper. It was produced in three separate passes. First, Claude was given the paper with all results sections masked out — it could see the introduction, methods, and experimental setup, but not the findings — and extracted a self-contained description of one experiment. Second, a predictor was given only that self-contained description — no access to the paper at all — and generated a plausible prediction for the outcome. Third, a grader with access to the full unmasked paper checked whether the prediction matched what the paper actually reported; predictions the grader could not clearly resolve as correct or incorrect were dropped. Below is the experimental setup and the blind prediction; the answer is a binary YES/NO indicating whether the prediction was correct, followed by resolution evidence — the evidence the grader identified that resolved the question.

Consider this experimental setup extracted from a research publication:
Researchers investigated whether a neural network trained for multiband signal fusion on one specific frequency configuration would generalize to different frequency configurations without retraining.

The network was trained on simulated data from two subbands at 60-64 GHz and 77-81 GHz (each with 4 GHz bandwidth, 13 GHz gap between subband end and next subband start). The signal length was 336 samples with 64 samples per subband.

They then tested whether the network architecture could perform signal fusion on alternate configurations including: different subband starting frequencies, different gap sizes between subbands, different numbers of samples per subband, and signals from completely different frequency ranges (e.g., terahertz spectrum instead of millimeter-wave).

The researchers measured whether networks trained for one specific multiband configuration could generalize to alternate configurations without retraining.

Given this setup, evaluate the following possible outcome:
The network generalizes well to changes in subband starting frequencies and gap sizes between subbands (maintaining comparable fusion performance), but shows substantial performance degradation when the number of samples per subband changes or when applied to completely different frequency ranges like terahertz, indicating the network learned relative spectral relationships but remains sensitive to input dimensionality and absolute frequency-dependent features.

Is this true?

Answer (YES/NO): NO